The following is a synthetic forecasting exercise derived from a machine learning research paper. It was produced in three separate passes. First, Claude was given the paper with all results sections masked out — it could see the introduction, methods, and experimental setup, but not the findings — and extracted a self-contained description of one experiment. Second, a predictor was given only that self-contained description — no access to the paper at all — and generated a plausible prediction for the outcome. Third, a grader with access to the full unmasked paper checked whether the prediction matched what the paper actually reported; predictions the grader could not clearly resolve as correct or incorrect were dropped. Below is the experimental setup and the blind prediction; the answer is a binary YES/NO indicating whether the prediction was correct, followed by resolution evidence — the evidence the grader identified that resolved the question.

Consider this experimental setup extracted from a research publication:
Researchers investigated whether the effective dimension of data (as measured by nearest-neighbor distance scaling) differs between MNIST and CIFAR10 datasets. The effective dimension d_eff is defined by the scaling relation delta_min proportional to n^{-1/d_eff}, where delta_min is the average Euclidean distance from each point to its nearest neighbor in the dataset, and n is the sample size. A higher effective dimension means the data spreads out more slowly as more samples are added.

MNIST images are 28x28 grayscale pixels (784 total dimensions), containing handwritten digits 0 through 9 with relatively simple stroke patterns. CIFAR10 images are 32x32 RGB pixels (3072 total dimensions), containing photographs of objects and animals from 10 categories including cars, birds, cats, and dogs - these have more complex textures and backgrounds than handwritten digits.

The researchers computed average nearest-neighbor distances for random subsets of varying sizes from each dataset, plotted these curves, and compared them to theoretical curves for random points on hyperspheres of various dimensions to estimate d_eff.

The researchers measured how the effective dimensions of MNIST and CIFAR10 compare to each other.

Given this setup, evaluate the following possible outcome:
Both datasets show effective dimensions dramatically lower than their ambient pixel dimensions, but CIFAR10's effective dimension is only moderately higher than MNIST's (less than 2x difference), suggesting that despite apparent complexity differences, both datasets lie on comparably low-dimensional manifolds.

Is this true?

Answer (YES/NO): NO